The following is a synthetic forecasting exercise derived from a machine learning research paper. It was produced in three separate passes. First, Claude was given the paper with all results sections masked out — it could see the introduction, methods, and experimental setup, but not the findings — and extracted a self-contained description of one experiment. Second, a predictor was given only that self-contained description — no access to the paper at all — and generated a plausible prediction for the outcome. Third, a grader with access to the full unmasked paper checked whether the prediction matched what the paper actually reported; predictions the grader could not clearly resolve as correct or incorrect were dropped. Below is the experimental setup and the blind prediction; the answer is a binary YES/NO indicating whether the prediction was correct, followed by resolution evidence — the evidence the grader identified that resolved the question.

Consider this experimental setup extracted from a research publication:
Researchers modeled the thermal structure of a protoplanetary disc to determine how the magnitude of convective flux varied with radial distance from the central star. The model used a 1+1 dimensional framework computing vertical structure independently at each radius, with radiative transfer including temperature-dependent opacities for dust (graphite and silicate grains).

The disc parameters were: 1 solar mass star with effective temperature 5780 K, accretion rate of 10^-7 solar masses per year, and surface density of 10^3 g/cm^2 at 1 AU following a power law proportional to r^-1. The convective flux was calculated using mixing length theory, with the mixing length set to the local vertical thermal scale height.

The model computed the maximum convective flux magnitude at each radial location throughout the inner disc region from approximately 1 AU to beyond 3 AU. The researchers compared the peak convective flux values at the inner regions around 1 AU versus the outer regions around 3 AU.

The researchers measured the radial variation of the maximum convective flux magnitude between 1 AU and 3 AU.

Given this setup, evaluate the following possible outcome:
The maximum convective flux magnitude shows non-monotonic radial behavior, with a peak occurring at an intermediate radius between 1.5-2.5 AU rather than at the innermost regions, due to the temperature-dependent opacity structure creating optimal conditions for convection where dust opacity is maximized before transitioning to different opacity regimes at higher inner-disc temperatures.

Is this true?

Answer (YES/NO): NO